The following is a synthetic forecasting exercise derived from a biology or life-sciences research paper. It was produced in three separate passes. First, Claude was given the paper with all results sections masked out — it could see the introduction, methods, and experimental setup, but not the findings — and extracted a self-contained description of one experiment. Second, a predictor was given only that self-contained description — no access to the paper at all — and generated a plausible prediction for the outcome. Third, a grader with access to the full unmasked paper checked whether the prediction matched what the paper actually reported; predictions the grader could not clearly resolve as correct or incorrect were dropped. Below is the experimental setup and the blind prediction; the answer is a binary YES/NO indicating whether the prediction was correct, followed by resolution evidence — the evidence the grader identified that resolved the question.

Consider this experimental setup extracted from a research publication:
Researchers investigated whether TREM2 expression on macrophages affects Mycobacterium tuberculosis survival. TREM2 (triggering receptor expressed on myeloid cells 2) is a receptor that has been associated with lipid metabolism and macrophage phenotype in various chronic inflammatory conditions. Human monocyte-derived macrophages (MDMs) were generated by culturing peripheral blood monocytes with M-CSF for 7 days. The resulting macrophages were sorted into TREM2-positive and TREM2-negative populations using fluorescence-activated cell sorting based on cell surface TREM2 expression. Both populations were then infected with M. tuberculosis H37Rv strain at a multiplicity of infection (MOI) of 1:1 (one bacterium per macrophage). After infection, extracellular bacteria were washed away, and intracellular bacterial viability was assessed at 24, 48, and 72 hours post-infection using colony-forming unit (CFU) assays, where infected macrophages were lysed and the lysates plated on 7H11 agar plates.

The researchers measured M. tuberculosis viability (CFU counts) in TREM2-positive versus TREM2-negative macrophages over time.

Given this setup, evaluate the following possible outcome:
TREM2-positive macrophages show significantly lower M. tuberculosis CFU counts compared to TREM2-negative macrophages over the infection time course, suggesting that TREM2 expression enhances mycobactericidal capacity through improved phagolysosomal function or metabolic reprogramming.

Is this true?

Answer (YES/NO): NO